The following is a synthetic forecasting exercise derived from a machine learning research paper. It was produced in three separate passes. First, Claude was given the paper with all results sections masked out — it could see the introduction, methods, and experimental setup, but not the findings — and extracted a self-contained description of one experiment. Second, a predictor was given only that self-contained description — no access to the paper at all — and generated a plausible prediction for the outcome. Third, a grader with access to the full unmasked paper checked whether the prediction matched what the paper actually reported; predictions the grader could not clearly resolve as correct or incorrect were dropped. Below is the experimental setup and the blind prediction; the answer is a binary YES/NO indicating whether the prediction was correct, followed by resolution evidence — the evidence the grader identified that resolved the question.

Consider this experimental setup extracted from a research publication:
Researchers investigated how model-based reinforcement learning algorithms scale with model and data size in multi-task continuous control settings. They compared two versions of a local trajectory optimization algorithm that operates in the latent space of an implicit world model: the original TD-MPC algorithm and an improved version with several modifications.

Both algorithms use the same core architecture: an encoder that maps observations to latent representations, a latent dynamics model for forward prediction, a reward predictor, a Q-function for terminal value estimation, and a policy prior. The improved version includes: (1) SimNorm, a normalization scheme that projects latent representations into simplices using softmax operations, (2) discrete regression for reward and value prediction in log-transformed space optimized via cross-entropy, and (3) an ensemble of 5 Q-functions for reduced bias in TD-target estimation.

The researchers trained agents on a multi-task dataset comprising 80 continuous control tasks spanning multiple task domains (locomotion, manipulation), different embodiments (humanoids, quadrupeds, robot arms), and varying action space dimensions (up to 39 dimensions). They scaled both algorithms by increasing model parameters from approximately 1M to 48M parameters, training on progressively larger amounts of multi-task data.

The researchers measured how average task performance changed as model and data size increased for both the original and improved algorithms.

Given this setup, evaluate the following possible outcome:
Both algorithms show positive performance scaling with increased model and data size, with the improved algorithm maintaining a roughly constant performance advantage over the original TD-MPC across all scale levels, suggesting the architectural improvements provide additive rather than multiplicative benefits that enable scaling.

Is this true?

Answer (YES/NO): NO